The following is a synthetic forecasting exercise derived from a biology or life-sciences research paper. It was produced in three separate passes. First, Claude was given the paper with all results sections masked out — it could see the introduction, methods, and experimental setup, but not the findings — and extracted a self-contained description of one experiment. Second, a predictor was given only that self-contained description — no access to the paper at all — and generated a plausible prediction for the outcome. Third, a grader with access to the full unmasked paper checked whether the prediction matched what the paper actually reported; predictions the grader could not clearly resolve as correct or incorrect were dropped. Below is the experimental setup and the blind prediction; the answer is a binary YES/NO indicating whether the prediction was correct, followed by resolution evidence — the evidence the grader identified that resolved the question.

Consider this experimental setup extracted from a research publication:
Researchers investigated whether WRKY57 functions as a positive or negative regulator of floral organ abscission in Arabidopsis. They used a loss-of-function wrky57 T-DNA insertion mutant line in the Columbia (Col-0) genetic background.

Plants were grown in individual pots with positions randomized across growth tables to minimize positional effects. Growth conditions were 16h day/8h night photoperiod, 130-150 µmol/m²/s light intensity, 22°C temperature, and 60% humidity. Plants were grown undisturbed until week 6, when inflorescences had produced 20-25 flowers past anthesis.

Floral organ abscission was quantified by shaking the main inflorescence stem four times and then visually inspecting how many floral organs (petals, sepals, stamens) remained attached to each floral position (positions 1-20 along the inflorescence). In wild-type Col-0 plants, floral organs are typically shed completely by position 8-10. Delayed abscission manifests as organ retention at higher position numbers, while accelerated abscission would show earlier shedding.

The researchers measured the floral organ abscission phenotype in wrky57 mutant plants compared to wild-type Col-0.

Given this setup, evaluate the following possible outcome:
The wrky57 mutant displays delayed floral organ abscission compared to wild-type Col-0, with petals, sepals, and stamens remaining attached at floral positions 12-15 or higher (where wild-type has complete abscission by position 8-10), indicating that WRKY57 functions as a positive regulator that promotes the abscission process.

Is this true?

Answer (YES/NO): NO